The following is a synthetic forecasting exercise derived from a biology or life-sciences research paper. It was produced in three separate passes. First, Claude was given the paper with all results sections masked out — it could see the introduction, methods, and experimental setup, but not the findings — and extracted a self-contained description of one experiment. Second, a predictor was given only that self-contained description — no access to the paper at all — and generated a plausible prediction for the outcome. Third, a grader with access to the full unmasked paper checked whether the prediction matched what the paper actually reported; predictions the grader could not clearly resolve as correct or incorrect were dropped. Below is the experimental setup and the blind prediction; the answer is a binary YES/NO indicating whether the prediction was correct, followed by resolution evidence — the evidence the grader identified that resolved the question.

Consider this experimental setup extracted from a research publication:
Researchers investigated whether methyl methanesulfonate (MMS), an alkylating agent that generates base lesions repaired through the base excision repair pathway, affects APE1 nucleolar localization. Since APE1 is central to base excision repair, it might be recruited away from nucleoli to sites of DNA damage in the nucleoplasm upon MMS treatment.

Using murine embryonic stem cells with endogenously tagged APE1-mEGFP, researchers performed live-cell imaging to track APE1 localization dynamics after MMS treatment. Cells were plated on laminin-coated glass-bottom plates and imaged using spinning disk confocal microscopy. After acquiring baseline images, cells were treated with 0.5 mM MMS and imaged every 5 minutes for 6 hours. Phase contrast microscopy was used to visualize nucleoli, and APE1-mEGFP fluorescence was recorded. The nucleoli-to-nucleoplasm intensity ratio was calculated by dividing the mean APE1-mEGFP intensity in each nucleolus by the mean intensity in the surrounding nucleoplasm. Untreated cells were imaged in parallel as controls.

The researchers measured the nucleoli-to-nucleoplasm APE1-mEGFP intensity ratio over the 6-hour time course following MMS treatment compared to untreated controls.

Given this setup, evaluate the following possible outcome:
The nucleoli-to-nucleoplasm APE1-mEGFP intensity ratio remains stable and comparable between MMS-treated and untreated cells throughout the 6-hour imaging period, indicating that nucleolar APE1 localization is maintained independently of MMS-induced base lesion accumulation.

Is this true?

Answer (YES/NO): YES